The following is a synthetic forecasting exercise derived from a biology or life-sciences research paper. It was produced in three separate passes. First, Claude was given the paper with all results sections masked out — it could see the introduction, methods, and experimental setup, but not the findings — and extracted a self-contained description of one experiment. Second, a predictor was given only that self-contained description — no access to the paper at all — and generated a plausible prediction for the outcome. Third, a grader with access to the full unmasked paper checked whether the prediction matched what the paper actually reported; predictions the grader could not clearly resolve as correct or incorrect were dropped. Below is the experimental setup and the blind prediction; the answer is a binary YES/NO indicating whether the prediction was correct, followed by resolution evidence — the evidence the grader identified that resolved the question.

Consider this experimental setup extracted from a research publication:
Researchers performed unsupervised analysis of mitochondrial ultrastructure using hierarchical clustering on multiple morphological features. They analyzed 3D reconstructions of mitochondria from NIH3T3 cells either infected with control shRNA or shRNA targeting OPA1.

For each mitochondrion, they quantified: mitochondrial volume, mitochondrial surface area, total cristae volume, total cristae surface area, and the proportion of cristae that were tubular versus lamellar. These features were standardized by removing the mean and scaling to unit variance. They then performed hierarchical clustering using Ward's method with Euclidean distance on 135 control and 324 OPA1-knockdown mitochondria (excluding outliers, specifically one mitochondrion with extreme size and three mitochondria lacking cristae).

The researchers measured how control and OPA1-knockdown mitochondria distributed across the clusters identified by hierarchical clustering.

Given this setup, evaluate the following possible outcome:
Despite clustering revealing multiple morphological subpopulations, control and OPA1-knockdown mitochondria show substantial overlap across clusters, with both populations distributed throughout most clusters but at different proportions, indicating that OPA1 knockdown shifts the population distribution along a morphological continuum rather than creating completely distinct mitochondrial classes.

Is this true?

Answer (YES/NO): NO